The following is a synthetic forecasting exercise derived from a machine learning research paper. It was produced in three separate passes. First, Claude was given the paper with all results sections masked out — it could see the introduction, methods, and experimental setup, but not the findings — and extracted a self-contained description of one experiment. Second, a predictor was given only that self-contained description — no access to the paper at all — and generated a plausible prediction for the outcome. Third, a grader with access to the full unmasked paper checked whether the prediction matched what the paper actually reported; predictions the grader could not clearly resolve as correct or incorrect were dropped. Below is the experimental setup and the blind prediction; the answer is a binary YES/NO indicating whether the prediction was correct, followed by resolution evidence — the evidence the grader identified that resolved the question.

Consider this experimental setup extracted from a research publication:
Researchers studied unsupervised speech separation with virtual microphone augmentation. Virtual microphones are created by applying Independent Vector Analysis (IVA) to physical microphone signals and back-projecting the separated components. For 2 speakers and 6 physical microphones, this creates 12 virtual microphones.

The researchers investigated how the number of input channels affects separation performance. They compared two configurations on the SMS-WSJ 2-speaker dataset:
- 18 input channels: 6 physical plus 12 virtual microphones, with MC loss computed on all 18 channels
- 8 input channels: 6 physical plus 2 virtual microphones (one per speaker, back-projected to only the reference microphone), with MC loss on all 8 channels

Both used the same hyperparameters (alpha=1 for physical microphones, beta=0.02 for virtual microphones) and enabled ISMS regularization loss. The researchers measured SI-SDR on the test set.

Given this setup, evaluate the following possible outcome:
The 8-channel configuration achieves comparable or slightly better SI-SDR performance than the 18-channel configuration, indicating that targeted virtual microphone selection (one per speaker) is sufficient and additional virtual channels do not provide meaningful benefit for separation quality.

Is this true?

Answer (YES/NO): NO